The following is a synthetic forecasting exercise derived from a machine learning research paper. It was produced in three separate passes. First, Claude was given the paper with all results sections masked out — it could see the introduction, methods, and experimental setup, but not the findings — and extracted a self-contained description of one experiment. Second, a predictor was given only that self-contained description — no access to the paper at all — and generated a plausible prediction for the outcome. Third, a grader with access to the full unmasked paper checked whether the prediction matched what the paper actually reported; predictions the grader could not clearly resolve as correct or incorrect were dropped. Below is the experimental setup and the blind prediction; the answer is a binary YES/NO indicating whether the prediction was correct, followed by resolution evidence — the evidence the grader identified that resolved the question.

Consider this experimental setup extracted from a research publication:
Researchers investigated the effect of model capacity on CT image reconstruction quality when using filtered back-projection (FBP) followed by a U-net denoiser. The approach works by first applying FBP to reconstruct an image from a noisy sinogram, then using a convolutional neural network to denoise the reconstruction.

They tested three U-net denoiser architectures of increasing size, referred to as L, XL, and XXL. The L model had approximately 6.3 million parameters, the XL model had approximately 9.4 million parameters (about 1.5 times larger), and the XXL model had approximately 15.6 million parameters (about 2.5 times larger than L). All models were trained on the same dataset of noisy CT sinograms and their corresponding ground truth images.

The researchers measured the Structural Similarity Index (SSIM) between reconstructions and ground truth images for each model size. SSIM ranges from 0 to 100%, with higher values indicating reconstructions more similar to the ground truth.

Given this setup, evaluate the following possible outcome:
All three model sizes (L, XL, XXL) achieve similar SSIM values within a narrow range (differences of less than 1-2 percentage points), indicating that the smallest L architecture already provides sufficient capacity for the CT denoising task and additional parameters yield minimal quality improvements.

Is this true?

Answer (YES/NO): YES